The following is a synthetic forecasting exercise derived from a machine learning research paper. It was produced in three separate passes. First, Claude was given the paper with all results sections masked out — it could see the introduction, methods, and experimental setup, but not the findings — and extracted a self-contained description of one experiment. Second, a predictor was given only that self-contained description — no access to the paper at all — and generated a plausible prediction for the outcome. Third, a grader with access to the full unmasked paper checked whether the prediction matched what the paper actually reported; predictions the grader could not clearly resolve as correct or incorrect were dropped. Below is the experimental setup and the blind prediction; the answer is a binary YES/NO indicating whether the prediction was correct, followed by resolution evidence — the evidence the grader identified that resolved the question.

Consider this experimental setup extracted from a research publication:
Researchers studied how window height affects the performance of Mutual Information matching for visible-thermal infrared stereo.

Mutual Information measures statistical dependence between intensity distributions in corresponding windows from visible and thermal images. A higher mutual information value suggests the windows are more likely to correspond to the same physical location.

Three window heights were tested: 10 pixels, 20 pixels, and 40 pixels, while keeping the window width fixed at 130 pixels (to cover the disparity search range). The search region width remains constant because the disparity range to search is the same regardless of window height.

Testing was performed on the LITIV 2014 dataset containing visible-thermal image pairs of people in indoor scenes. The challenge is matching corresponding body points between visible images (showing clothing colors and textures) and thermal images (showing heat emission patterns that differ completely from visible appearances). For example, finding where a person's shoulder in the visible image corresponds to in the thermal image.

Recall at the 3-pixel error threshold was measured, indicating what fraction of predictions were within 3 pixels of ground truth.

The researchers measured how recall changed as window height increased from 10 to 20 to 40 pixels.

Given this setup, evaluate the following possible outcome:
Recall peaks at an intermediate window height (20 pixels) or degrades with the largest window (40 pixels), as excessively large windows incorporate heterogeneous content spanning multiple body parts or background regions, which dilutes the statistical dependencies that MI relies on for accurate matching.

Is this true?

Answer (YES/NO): NO